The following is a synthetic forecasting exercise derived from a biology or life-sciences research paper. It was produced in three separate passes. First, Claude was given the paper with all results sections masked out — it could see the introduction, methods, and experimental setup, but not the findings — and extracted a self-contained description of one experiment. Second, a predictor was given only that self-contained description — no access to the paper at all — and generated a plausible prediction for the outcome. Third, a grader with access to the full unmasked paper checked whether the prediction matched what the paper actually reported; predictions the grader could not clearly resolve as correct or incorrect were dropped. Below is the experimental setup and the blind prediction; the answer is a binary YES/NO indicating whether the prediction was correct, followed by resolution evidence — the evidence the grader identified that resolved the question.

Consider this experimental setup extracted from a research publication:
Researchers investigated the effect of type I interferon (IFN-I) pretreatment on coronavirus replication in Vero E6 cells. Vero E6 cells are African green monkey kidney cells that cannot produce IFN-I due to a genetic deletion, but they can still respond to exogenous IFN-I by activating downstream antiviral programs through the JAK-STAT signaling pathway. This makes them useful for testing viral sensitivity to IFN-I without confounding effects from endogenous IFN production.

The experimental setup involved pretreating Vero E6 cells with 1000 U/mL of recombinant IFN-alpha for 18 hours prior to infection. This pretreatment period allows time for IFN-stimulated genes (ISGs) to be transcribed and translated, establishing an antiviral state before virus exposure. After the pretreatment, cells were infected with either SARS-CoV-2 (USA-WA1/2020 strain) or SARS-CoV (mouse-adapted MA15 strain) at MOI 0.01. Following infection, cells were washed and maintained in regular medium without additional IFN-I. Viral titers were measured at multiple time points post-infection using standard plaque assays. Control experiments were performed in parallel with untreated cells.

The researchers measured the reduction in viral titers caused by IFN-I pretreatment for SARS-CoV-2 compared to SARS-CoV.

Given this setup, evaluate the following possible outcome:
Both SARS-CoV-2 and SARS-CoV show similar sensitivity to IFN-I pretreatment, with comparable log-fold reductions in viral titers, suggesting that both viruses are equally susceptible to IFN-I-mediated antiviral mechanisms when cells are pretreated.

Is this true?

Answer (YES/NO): NO